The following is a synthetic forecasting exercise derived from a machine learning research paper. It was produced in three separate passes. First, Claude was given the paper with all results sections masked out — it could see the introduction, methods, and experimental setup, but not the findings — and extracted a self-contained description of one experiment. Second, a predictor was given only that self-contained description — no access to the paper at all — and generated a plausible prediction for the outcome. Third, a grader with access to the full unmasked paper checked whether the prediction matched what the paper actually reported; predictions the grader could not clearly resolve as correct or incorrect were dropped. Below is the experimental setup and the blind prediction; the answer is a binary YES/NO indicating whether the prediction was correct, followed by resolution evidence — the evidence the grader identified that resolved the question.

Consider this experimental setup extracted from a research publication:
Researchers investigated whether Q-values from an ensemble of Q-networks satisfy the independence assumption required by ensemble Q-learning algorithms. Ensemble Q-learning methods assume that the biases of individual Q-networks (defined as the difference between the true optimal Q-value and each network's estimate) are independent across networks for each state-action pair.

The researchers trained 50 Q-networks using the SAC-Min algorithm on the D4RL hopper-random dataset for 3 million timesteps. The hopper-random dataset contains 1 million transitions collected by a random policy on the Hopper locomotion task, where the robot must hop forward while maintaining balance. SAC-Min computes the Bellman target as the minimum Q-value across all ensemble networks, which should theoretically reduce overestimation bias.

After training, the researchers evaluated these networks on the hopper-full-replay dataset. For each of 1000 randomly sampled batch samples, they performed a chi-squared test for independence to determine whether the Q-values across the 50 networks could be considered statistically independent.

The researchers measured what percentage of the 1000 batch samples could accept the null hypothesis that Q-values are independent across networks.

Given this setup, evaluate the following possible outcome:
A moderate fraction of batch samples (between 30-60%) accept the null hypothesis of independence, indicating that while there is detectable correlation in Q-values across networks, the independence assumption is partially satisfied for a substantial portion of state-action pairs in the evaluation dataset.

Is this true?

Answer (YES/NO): YES